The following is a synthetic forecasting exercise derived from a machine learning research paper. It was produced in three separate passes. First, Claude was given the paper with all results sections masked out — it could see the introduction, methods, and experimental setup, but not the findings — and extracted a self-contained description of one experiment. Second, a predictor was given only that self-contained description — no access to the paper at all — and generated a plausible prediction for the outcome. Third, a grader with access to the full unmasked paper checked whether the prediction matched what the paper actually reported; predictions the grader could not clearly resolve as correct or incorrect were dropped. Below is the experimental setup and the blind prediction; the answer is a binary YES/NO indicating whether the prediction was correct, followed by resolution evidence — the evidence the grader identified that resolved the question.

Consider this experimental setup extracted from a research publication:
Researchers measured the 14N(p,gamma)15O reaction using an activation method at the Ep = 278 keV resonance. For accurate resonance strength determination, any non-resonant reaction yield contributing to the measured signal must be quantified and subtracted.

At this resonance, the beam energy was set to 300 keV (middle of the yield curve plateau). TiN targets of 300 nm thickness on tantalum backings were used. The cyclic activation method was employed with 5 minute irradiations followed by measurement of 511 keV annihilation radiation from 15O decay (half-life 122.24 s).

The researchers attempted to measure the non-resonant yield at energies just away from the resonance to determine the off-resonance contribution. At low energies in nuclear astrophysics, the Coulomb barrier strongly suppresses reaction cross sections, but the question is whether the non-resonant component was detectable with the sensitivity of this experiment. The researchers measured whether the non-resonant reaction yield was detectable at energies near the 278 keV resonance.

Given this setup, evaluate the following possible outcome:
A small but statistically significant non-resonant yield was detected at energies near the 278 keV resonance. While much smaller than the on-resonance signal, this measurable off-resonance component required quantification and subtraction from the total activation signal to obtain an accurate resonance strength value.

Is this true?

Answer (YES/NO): NO